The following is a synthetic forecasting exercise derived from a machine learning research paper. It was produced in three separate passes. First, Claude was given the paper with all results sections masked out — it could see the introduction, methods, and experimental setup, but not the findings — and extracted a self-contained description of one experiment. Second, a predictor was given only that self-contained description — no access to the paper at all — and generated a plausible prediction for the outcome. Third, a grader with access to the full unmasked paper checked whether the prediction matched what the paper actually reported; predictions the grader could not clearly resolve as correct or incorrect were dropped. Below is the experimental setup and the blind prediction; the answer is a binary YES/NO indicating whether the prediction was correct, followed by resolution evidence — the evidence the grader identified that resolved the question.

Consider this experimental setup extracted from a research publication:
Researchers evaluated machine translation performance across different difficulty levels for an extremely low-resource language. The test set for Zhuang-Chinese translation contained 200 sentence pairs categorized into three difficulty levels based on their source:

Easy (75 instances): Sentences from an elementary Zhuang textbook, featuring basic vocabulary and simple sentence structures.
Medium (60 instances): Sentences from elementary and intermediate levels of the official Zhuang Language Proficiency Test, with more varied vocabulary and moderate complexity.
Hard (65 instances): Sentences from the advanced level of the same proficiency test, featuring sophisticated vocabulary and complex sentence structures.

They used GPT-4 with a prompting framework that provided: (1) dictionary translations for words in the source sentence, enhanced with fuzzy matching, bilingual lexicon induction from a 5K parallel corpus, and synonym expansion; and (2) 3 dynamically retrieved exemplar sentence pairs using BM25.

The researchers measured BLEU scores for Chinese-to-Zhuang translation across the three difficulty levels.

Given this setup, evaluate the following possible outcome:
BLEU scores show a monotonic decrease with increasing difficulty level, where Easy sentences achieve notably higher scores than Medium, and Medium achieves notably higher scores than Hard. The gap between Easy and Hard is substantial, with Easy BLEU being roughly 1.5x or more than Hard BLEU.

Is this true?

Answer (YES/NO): YES